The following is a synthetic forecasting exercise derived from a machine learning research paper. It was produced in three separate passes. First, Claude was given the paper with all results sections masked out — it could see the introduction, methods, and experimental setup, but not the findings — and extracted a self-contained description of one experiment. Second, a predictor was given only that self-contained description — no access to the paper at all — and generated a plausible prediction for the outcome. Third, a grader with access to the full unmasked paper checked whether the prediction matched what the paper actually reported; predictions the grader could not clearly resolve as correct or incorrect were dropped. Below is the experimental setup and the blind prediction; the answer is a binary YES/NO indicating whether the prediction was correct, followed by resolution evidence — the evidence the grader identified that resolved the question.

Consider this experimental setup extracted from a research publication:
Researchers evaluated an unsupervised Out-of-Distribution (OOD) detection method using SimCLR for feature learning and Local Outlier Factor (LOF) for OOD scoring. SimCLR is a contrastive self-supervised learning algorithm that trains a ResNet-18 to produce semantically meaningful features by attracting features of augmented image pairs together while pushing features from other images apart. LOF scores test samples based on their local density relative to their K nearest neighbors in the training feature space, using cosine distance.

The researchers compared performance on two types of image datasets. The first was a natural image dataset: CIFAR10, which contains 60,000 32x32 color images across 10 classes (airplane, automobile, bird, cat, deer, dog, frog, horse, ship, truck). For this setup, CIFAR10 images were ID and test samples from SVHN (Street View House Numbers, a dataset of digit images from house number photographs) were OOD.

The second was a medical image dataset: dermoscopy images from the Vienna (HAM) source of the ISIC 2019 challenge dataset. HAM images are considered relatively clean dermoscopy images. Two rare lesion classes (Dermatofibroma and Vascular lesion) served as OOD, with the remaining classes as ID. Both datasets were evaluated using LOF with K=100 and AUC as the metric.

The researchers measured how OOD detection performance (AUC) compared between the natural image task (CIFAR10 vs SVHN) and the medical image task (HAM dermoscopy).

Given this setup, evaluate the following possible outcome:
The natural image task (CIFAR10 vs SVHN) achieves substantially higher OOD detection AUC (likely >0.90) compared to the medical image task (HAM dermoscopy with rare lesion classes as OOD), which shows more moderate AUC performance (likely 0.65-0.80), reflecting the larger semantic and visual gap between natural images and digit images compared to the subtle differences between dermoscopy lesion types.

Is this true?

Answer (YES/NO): YES